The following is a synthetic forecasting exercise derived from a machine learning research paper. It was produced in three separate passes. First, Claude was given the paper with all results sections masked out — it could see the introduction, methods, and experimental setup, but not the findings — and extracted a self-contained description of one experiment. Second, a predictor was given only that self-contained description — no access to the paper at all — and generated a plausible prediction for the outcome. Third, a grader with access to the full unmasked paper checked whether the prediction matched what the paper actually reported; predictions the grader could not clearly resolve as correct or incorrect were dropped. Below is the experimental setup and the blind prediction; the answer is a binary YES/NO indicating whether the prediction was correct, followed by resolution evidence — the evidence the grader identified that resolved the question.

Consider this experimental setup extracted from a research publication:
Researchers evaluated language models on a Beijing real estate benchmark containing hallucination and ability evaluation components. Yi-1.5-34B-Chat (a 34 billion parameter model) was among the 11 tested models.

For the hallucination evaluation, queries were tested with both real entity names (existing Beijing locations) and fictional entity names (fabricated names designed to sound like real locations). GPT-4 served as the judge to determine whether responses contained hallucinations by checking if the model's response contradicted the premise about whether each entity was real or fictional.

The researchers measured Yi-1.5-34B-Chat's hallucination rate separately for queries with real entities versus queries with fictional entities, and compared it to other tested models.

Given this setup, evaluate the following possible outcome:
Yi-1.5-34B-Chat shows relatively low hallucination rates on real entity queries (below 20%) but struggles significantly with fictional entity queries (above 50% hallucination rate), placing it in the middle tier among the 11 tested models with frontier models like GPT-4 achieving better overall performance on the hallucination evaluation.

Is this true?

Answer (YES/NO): NO